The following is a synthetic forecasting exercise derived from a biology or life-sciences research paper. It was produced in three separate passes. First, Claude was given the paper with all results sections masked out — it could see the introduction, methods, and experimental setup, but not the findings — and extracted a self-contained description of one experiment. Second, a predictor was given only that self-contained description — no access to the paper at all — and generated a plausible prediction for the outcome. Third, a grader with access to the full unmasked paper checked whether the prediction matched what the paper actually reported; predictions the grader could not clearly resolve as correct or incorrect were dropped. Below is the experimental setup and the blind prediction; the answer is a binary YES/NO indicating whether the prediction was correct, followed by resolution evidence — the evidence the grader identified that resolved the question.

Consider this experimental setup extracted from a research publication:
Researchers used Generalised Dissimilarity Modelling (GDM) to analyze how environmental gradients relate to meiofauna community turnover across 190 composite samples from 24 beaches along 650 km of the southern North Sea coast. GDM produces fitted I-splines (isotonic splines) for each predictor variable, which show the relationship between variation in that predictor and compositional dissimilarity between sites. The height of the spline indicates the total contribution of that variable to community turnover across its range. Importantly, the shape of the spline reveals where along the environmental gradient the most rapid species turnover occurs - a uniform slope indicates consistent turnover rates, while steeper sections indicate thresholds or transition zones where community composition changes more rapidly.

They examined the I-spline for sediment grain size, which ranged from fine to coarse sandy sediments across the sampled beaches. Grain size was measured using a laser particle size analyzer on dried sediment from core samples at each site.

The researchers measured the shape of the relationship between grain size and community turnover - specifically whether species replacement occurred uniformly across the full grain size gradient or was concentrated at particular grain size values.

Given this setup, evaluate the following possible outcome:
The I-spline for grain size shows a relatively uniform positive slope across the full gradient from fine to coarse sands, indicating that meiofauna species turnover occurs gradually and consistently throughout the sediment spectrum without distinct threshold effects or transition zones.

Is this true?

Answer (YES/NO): NO